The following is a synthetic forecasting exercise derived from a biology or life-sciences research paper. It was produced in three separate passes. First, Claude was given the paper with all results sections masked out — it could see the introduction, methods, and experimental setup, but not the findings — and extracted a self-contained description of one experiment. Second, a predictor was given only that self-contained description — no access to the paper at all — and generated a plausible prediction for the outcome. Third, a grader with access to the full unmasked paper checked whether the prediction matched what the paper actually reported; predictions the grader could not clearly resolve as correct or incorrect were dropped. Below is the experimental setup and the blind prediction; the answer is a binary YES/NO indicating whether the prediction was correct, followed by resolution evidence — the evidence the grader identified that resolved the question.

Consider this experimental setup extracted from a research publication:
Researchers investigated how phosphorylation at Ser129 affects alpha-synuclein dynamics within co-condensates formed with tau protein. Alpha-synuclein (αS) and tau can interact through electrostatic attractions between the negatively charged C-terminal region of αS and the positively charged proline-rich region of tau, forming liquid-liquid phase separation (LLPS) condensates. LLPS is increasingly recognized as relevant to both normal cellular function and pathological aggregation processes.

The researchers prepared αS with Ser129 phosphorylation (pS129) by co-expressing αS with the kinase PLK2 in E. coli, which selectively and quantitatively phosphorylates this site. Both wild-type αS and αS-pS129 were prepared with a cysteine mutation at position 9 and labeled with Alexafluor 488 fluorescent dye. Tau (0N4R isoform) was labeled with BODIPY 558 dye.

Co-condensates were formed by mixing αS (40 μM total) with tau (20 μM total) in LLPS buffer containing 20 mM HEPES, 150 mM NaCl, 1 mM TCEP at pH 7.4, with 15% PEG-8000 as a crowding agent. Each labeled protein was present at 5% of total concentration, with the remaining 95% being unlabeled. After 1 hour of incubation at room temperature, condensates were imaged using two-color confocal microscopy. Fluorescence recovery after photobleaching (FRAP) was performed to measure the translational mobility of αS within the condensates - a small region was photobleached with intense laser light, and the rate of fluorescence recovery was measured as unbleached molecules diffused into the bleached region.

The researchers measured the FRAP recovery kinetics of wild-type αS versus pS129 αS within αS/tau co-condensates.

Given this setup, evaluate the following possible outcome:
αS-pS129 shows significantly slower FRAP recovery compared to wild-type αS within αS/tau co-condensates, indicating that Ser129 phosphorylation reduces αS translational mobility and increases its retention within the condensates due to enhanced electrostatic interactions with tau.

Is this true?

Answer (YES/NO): YES